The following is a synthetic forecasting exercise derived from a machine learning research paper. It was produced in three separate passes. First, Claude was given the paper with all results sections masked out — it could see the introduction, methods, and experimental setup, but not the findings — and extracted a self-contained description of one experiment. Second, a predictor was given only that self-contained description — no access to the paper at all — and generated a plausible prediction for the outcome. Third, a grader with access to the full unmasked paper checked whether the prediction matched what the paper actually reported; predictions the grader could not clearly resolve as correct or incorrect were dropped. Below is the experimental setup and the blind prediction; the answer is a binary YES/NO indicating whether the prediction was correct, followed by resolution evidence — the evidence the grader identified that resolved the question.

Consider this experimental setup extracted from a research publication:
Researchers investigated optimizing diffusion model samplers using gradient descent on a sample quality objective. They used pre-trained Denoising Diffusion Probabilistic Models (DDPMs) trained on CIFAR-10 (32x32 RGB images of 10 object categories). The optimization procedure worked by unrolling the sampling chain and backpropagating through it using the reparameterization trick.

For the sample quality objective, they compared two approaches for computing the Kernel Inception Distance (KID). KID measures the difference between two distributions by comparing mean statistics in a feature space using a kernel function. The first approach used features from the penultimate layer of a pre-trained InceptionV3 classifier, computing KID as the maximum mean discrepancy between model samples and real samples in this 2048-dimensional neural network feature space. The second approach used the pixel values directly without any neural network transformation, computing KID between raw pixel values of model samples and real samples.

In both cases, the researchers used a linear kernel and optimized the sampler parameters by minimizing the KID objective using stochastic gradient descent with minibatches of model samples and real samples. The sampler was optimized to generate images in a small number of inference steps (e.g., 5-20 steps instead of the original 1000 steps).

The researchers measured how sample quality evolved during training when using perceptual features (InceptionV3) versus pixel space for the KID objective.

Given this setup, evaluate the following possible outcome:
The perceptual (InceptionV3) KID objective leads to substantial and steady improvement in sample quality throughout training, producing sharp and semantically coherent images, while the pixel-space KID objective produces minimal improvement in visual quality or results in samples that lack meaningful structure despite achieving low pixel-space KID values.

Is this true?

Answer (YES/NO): NO